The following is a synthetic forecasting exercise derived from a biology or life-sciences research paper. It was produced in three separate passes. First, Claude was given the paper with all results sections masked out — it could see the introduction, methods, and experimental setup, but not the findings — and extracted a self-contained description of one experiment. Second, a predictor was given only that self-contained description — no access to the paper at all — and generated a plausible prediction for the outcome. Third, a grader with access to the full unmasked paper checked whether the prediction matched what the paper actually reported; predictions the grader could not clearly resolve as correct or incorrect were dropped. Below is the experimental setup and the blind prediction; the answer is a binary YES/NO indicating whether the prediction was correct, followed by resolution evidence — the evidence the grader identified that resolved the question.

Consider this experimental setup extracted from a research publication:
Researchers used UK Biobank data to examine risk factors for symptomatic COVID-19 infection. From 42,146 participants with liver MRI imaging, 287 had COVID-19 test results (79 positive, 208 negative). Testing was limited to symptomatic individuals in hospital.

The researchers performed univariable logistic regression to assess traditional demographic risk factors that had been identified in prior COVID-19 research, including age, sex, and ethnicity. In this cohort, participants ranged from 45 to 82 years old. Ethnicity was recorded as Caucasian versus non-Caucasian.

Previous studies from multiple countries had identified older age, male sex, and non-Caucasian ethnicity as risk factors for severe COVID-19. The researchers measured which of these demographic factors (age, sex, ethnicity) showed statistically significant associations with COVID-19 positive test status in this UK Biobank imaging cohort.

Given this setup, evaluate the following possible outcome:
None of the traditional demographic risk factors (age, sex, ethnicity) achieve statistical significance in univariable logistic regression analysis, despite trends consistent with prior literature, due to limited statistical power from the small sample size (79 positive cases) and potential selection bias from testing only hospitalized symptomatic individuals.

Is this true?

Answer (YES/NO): NO